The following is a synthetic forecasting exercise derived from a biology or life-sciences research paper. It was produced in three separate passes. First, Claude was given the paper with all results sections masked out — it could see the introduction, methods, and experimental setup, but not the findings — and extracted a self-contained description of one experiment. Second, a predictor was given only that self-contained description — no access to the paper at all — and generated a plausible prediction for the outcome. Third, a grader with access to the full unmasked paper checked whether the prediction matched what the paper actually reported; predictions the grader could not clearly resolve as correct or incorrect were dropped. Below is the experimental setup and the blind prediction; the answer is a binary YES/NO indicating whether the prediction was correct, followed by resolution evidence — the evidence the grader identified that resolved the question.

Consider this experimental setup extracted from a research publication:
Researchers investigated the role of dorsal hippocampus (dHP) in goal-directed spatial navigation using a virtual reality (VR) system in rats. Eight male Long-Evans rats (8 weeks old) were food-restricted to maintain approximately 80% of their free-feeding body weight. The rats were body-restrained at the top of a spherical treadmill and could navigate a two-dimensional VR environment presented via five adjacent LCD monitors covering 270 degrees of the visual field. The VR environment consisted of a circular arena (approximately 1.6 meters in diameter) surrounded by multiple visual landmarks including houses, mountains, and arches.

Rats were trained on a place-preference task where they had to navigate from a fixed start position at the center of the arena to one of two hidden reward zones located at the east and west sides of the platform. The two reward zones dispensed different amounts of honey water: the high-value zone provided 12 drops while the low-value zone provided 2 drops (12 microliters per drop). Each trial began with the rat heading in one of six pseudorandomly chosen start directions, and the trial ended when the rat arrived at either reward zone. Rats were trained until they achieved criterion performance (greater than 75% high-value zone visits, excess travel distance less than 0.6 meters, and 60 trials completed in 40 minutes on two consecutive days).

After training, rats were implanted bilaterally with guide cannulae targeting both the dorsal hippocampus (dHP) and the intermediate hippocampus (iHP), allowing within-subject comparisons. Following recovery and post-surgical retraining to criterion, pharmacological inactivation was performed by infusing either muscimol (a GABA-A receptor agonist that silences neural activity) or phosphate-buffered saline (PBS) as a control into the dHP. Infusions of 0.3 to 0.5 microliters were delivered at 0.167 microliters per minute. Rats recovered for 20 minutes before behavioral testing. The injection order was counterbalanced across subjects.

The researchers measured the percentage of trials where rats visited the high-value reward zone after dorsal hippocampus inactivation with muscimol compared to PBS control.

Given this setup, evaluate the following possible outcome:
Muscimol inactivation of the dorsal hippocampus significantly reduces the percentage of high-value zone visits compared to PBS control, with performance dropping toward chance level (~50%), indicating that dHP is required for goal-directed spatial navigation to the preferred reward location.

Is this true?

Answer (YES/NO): NO